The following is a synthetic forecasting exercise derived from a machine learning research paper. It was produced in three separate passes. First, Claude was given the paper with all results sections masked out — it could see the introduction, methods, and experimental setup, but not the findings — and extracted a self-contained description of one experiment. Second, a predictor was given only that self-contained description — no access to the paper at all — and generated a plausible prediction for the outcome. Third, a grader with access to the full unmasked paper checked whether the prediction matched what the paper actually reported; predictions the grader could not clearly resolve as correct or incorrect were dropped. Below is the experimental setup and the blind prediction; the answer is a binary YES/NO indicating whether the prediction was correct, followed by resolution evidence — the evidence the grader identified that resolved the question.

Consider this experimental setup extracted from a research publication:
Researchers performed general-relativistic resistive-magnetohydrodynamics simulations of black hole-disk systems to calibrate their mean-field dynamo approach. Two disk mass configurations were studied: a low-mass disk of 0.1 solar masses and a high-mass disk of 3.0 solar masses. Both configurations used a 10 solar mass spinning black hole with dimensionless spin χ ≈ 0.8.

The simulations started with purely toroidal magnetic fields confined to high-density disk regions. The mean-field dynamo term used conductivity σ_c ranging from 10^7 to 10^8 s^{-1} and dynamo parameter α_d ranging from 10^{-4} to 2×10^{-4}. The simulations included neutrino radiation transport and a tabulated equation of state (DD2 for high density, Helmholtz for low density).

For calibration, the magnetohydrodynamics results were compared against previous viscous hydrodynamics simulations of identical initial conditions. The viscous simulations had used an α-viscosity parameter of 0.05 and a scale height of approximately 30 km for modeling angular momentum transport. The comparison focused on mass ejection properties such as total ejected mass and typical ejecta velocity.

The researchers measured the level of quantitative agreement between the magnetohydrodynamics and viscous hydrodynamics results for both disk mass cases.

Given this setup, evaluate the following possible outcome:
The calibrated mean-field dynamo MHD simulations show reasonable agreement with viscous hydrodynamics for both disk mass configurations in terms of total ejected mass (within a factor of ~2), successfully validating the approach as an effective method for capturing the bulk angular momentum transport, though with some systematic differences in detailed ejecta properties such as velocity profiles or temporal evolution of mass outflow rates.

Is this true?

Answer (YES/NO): YES